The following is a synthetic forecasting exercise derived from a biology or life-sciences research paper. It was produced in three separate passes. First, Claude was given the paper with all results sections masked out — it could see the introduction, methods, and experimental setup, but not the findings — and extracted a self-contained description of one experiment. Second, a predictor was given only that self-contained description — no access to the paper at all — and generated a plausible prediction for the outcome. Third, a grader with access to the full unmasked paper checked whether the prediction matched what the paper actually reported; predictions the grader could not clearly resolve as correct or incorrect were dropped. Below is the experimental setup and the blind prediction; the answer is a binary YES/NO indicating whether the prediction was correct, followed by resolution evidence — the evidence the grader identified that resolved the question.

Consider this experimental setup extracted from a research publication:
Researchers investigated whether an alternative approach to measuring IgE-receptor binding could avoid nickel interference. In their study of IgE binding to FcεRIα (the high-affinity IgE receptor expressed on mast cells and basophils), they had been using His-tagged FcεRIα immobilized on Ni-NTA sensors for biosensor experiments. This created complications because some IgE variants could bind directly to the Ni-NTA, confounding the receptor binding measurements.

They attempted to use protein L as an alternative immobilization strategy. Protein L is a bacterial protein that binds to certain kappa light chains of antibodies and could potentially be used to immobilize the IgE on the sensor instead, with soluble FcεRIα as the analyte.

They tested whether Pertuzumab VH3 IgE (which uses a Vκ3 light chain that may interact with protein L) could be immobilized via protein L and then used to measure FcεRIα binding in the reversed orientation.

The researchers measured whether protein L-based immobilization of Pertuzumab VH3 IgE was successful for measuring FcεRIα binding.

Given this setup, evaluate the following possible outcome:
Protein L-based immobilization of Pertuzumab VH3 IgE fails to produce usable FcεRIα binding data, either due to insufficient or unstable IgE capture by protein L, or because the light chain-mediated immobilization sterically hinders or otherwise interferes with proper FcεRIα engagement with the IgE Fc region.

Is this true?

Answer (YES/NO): YES